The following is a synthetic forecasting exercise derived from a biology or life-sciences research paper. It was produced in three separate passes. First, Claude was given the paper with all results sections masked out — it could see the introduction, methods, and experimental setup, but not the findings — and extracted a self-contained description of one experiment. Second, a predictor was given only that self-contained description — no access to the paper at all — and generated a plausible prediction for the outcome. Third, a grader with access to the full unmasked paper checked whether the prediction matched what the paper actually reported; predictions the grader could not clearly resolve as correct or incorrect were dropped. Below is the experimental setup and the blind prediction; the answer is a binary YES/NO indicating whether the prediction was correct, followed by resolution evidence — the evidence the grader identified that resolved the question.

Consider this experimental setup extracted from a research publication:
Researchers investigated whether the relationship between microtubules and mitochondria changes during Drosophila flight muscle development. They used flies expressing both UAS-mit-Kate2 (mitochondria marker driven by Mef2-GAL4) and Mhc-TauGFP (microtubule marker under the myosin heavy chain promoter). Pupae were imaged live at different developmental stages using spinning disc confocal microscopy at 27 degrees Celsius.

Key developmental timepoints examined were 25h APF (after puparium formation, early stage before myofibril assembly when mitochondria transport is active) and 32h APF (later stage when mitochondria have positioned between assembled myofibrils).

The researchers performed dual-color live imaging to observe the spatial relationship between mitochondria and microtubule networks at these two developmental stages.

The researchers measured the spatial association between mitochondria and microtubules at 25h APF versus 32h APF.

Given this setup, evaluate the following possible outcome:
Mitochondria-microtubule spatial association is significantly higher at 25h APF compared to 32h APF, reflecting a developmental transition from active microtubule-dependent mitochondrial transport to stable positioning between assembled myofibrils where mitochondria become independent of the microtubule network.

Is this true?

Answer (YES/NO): NO